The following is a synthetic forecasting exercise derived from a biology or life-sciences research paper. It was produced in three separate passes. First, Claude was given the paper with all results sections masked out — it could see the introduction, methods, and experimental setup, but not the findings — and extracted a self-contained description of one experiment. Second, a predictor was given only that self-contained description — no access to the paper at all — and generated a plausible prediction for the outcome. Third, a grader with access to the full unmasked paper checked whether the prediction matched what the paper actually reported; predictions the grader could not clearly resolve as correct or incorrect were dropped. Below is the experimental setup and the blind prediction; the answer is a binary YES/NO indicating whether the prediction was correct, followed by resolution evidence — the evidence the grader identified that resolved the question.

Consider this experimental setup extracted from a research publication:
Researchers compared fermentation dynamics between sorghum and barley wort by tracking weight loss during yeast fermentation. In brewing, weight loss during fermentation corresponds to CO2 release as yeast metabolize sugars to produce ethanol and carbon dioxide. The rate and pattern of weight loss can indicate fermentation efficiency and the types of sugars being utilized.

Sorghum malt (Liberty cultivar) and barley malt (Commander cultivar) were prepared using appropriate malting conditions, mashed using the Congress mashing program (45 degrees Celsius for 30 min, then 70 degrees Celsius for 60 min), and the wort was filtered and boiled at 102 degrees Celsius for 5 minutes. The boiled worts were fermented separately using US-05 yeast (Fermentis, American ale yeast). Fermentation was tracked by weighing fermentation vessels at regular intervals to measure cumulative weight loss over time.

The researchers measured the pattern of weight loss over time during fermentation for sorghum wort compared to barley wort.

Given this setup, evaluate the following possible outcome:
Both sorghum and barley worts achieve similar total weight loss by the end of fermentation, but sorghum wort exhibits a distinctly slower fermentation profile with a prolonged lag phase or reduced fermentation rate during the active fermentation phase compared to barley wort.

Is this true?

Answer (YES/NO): NO